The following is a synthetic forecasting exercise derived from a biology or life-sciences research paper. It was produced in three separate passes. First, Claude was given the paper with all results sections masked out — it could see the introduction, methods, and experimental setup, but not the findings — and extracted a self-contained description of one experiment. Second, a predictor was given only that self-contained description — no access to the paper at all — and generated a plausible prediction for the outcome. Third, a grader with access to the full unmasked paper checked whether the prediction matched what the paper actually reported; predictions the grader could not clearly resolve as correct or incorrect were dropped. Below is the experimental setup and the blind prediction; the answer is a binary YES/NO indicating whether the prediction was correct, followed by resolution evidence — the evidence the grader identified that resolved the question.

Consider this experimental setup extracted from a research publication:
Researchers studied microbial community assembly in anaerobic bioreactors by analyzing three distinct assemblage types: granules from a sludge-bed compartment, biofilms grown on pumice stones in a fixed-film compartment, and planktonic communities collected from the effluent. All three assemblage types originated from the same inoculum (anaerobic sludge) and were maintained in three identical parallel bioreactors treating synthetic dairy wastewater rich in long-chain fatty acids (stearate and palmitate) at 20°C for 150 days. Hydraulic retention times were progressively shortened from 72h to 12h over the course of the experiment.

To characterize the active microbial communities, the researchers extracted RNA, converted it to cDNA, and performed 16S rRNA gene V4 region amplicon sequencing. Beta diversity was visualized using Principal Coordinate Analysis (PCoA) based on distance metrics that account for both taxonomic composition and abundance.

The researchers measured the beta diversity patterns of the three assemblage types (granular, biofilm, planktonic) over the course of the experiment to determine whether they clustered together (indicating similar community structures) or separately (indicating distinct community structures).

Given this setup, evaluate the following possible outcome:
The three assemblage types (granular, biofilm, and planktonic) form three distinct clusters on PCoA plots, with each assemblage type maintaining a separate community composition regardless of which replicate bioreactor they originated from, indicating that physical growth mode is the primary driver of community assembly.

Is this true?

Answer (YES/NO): NO